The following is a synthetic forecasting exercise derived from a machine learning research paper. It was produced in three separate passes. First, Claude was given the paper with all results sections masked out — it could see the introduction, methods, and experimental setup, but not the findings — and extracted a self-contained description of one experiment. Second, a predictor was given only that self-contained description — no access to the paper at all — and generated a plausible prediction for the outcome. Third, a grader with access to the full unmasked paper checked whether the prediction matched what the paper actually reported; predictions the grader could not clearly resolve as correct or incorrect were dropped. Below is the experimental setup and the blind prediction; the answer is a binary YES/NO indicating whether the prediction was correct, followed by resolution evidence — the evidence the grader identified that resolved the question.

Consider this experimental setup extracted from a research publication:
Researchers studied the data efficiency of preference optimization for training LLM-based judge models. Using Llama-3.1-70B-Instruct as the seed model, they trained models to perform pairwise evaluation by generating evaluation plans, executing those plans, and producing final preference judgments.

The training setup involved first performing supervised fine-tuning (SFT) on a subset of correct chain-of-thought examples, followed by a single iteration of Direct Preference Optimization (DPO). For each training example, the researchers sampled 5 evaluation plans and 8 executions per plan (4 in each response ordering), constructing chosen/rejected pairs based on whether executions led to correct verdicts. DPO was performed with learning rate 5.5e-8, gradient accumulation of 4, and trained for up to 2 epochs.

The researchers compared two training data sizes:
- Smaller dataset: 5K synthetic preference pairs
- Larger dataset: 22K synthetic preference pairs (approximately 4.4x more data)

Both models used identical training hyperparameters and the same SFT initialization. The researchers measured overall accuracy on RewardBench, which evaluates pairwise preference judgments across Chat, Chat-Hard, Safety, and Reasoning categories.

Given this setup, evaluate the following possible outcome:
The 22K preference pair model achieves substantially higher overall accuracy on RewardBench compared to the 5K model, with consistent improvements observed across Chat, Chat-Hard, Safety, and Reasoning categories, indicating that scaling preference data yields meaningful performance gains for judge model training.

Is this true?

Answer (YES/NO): NO